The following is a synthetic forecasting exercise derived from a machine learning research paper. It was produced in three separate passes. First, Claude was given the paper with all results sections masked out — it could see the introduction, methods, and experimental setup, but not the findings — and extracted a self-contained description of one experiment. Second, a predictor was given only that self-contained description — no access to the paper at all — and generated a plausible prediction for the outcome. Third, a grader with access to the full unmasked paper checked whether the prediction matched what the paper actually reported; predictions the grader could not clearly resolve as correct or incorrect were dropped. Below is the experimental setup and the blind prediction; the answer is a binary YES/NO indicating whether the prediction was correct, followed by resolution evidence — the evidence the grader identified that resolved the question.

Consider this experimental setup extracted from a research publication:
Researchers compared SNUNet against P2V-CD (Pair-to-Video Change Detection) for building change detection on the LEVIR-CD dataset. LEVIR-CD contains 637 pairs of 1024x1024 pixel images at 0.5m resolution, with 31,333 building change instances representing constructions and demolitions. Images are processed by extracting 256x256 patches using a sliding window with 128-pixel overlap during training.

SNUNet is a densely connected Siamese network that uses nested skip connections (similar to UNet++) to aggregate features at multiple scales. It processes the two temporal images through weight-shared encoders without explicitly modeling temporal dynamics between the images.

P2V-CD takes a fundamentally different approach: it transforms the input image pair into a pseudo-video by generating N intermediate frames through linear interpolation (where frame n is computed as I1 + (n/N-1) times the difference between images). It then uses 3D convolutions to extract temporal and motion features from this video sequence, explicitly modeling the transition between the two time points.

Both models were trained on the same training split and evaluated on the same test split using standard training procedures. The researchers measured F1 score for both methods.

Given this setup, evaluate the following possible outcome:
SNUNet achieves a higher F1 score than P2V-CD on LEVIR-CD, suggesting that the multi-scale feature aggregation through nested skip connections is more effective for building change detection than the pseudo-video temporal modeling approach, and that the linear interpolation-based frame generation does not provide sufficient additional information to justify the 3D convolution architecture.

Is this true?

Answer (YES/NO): YES